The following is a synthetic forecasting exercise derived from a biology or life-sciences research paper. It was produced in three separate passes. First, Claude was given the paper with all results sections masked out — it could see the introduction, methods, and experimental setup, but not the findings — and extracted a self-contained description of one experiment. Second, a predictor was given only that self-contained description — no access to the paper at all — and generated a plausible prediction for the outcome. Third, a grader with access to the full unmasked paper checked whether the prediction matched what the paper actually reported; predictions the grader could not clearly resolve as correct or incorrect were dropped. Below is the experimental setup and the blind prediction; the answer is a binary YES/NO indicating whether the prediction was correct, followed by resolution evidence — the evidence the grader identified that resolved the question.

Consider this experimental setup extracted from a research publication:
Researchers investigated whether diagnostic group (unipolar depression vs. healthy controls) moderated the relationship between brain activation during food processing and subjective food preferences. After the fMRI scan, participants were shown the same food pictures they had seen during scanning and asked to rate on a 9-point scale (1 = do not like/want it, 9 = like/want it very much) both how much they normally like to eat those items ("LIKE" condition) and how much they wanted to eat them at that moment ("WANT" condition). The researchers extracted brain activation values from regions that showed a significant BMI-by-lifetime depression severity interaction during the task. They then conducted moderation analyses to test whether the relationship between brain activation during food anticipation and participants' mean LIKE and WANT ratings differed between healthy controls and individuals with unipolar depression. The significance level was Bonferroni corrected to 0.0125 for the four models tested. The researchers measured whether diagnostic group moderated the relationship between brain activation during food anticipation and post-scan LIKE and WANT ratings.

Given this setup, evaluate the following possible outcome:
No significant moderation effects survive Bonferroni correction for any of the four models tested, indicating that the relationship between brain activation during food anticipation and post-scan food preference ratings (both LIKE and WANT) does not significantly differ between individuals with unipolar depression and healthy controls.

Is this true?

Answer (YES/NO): NO